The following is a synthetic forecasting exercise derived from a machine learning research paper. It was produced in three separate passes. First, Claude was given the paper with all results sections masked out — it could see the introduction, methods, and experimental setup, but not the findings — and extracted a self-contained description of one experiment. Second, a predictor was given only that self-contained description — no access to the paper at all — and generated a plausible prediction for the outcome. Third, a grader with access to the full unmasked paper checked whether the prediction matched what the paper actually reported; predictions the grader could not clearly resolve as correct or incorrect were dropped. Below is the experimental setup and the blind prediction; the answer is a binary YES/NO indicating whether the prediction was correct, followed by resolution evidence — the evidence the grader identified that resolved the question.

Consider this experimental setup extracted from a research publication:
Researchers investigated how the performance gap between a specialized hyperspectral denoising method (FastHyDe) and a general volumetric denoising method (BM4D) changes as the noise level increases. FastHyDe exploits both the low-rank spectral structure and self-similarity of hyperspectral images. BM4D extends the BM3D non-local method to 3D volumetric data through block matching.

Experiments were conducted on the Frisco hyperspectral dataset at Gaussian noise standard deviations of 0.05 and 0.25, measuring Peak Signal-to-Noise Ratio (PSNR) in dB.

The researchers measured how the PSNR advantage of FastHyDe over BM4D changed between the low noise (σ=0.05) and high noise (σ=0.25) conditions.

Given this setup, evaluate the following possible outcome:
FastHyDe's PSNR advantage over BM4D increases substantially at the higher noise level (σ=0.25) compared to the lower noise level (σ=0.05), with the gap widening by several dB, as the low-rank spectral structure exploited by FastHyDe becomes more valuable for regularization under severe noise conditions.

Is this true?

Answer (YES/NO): NO